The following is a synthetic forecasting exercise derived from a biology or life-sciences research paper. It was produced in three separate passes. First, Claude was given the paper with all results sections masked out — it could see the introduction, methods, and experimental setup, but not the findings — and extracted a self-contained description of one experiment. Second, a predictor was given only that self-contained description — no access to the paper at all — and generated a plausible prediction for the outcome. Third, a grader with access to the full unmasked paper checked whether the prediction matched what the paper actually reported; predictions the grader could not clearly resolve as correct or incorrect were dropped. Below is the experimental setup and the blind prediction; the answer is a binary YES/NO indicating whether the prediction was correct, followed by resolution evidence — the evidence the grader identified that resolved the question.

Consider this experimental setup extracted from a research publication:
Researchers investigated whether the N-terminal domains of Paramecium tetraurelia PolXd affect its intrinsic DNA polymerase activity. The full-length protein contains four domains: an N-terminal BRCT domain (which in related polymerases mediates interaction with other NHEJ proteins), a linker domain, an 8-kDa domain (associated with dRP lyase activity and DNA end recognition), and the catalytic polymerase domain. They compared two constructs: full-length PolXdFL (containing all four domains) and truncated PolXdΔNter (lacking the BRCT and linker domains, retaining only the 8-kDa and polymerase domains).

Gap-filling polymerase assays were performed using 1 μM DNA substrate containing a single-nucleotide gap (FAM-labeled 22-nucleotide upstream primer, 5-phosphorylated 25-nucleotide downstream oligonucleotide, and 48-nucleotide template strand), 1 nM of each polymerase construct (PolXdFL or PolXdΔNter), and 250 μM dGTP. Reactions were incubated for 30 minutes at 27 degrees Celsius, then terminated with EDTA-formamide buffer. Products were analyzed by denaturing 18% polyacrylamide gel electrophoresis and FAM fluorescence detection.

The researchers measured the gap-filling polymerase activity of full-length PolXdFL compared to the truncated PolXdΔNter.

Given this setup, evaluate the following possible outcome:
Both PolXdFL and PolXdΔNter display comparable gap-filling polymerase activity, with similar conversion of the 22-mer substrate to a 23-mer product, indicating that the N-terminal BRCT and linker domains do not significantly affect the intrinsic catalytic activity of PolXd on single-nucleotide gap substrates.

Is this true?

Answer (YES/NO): YES